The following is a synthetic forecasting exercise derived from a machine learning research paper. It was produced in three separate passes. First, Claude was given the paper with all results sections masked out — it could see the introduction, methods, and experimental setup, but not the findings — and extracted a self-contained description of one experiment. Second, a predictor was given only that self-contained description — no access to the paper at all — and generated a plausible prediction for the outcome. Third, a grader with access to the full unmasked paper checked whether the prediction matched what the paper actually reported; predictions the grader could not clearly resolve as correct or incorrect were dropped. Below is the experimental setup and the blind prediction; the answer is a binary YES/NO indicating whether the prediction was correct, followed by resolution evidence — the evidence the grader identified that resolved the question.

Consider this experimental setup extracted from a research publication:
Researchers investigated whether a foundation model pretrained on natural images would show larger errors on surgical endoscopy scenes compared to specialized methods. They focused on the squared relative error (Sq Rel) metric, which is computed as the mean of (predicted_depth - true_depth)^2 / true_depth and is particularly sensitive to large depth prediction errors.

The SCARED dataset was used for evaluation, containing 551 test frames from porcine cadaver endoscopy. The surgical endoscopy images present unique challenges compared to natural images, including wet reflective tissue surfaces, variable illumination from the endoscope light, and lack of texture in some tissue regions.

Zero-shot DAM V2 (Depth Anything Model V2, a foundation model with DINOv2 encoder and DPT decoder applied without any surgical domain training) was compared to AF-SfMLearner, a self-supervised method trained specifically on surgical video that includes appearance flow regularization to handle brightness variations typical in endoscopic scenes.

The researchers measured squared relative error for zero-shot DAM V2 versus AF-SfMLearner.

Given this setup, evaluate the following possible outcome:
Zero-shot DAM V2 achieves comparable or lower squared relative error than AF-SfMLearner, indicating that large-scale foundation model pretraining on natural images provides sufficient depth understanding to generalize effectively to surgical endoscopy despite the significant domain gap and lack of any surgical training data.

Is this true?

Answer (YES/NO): NO